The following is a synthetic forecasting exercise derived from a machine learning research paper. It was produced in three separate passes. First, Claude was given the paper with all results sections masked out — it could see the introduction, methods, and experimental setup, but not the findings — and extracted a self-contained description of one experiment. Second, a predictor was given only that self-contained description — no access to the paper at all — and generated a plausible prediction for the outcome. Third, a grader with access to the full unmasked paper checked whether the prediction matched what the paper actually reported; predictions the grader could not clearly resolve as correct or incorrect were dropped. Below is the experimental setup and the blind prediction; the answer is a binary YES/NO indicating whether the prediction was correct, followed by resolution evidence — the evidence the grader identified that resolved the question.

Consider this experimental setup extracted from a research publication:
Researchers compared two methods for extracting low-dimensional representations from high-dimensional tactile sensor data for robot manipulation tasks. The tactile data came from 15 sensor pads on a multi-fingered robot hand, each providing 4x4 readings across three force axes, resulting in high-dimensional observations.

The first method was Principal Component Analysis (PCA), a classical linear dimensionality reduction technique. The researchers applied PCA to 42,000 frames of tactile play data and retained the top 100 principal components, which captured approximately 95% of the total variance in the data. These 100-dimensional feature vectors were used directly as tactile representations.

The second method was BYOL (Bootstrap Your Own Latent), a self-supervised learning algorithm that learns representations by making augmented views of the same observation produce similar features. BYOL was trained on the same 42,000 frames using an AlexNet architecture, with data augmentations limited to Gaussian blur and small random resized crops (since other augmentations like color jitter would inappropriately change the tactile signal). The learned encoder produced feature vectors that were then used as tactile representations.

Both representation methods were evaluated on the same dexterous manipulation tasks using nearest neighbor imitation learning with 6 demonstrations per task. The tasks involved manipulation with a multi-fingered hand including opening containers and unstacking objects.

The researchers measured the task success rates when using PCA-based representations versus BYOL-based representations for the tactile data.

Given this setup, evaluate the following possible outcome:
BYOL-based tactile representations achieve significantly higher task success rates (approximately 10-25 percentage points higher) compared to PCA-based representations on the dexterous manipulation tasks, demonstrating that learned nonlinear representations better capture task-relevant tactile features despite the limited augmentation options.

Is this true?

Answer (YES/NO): NO